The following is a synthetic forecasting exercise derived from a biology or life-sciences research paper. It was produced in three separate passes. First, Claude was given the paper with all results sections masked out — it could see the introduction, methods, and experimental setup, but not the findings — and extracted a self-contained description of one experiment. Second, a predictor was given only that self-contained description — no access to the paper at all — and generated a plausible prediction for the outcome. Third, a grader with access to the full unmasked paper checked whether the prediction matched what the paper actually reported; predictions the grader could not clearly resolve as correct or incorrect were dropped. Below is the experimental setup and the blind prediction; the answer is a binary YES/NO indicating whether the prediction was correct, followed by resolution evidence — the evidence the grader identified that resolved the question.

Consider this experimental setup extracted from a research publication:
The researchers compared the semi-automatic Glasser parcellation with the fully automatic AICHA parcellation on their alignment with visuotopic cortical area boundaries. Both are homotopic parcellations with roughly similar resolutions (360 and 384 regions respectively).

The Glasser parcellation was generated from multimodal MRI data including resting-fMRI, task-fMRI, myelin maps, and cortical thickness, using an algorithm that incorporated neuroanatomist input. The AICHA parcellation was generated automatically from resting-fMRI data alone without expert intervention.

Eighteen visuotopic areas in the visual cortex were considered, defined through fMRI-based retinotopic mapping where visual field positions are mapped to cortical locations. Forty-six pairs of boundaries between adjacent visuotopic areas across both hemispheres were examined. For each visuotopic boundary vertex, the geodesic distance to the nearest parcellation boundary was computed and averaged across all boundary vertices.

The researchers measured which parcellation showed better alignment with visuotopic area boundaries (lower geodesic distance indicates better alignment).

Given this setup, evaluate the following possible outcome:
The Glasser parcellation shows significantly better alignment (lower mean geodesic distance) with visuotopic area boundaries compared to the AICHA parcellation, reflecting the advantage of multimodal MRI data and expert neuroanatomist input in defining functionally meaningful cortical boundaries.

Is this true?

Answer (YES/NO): YES